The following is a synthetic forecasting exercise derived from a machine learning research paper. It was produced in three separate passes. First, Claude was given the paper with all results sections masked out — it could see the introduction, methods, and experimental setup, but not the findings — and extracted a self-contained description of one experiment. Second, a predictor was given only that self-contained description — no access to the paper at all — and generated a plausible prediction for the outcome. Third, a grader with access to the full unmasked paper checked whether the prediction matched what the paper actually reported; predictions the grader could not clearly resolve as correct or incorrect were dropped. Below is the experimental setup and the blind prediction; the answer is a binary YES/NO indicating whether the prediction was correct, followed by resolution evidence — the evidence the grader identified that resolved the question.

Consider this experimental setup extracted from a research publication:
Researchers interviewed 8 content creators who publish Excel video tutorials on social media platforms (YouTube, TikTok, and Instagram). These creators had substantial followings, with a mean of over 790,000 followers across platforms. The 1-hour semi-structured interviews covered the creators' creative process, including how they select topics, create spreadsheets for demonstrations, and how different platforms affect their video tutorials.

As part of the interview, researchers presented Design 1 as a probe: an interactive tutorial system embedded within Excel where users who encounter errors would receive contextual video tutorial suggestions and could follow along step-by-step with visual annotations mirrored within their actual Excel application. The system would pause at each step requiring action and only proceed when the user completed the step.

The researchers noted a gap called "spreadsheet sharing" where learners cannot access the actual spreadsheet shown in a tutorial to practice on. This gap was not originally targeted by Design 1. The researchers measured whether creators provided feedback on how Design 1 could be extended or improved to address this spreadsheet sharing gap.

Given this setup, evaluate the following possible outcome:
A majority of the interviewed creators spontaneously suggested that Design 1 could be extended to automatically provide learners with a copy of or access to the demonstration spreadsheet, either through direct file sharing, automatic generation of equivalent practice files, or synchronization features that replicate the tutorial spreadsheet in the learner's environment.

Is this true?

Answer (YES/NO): NO